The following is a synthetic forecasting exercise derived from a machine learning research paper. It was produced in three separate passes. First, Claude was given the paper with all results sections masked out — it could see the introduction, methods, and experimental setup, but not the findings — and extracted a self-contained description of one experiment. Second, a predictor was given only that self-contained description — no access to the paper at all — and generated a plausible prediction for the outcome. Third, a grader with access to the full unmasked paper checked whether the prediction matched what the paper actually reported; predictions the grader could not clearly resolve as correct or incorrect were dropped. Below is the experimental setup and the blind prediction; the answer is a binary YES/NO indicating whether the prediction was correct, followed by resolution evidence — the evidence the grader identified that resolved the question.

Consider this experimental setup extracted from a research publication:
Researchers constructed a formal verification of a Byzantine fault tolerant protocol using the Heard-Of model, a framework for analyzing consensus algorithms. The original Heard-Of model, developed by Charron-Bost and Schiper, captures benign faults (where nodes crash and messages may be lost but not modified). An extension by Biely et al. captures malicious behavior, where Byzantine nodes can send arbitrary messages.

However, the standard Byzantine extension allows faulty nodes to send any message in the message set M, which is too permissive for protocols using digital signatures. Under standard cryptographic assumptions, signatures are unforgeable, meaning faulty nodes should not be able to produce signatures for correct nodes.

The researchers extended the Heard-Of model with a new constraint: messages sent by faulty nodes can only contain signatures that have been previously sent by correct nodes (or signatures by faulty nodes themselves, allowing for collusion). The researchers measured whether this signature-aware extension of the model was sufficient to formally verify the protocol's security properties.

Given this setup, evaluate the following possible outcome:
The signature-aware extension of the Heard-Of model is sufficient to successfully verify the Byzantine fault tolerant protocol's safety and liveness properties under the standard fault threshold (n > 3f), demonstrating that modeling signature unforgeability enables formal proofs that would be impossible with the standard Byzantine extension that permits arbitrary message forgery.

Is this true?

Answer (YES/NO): NO